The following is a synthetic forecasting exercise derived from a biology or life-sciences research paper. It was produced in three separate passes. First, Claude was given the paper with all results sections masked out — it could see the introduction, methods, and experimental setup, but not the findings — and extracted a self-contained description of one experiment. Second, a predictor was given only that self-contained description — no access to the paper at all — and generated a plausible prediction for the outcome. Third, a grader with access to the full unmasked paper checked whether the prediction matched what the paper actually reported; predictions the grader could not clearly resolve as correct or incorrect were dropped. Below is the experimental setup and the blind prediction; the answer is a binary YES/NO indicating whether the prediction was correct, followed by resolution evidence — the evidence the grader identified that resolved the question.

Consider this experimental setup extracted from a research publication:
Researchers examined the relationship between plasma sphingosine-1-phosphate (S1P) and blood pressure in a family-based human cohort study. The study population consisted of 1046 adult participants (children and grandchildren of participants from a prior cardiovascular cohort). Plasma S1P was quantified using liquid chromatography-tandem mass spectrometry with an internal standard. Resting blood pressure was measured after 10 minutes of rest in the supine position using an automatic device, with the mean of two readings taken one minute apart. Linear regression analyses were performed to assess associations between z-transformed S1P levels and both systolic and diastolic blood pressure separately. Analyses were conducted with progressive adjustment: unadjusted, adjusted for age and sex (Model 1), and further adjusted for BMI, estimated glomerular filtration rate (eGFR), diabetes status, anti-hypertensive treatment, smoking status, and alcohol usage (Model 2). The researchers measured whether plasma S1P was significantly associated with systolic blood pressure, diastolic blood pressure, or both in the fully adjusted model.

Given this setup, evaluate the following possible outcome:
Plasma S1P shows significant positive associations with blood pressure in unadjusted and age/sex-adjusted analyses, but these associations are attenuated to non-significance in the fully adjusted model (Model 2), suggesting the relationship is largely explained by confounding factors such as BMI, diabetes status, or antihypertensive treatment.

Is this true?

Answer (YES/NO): NO